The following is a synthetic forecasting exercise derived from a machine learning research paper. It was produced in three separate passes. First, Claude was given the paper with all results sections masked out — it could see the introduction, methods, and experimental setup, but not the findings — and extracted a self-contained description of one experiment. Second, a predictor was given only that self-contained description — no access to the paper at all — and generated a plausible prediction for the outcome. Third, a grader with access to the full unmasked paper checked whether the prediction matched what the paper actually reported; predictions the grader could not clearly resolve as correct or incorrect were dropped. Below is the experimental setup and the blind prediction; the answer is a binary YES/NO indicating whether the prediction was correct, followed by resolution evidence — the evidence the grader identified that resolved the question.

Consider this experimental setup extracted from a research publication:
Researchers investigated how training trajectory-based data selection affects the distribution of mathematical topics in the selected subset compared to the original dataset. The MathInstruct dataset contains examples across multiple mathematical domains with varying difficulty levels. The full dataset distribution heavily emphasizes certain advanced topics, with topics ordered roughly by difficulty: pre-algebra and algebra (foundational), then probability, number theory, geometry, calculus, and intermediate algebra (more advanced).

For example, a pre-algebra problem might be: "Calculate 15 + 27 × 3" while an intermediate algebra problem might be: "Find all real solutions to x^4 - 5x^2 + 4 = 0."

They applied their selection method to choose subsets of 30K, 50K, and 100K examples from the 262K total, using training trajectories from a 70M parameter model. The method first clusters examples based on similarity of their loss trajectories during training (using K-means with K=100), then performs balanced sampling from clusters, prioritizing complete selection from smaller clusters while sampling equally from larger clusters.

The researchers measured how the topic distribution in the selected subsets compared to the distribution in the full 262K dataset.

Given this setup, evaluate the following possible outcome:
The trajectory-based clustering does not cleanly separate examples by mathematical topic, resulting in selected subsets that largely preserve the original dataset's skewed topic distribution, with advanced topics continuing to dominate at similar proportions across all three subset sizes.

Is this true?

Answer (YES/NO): NO